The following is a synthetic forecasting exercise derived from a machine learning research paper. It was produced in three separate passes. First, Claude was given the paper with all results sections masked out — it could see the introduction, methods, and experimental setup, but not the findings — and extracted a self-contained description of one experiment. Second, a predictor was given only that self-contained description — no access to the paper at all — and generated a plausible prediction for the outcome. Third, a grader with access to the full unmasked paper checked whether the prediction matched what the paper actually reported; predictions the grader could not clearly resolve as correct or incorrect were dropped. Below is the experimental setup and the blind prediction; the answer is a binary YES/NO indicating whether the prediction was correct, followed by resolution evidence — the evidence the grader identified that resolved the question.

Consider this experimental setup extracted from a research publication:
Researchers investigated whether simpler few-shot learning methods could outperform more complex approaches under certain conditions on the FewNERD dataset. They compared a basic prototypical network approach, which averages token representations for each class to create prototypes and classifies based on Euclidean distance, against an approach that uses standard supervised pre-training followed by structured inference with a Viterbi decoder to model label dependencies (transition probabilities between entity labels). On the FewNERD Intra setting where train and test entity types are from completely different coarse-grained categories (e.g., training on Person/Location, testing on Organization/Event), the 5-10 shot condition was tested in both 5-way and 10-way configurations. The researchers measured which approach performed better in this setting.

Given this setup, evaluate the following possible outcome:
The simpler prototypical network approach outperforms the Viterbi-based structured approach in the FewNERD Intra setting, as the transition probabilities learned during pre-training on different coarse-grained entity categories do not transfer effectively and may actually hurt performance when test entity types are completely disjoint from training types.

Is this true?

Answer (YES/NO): YES